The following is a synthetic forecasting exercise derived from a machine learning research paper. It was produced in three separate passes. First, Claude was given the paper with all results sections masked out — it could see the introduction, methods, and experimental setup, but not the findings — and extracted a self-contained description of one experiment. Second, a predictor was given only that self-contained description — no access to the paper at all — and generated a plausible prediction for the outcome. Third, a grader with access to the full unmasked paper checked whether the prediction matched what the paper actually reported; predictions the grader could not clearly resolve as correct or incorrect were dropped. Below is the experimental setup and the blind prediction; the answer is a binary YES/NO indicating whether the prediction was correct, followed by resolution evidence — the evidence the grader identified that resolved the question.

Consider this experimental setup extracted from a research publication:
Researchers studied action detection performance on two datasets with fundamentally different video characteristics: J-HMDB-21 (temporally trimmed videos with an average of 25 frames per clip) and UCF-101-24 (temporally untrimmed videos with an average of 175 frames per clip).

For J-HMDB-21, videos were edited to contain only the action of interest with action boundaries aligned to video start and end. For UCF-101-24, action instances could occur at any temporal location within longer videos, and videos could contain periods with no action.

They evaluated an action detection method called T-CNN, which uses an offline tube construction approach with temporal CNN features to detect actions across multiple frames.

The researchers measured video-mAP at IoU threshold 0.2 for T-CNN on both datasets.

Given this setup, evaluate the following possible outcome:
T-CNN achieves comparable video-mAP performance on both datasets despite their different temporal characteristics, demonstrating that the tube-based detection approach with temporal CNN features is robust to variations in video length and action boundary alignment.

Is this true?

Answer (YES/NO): NO